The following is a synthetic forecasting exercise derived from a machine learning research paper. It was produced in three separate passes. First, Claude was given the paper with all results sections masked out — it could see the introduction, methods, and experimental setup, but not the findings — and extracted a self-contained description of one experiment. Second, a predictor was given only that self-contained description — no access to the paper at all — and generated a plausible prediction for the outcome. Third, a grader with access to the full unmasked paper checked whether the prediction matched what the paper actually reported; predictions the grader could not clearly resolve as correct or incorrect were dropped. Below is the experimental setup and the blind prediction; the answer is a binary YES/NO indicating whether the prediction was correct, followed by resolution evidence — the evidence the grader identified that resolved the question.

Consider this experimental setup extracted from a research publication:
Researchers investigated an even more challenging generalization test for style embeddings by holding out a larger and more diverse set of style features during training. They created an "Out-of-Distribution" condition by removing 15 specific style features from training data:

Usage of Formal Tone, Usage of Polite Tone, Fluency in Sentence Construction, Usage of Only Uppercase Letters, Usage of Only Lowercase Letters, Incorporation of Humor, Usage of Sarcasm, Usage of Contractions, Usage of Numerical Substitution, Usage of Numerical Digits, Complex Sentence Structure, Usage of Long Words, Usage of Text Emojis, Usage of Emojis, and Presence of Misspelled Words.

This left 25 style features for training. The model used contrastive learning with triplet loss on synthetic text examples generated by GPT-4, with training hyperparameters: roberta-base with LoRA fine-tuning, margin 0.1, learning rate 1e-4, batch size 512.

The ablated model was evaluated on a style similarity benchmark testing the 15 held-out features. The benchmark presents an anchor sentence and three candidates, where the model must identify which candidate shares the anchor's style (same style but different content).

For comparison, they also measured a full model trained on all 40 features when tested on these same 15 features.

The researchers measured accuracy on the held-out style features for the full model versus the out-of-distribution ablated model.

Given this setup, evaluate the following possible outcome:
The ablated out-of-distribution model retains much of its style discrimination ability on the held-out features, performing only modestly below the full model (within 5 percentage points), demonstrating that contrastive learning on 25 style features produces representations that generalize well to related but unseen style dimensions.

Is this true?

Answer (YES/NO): NO